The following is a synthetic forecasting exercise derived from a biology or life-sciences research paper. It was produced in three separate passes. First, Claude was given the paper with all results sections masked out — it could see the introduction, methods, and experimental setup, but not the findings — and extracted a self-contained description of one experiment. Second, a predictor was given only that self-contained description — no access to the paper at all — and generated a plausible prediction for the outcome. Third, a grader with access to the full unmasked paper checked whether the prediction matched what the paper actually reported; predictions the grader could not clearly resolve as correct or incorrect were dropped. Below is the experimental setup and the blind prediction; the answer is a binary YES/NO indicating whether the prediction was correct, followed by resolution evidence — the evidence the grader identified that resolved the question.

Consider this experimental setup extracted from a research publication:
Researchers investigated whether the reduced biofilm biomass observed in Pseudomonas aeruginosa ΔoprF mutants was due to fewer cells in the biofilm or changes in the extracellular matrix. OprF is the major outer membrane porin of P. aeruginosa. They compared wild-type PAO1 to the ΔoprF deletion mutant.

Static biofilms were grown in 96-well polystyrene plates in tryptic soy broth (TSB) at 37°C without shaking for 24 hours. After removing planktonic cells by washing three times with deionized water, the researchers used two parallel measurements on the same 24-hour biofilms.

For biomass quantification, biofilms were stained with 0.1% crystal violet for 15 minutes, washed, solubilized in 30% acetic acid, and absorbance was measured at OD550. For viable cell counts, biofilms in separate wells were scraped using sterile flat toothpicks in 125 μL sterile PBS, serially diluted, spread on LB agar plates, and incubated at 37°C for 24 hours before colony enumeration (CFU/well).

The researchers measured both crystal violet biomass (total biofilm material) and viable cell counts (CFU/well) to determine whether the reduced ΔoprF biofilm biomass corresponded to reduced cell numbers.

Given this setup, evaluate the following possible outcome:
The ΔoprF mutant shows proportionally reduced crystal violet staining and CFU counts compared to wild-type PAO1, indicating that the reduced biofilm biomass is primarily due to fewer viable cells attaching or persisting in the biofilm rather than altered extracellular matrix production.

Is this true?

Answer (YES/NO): NO